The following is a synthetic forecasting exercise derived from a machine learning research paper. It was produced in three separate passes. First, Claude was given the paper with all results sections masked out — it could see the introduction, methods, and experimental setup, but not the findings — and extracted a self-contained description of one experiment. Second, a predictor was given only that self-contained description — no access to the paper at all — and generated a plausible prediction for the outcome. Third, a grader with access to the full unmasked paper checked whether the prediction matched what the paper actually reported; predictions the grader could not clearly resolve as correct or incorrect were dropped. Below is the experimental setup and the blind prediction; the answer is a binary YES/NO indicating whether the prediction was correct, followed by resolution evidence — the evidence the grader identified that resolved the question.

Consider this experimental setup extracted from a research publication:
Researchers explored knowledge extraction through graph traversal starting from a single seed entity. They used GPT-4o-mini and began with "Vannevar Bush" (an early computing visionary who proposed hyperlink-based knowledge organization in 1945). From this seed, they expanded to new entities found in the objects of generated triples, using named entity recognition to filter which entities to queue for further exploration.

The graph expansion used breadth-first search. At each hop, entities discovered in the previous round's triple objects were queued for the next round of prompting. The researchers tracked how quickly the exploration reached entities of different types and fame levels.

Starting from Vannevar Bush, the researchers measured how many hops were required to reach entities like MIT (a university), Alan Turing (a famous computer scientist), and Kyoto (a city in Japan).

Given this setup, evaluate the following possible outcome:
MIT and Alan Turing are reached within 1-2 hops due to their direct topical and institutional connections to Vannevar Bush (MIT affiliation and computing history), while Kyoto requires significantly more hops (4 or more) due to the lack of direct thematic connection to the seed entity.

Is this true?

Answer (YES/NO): NO